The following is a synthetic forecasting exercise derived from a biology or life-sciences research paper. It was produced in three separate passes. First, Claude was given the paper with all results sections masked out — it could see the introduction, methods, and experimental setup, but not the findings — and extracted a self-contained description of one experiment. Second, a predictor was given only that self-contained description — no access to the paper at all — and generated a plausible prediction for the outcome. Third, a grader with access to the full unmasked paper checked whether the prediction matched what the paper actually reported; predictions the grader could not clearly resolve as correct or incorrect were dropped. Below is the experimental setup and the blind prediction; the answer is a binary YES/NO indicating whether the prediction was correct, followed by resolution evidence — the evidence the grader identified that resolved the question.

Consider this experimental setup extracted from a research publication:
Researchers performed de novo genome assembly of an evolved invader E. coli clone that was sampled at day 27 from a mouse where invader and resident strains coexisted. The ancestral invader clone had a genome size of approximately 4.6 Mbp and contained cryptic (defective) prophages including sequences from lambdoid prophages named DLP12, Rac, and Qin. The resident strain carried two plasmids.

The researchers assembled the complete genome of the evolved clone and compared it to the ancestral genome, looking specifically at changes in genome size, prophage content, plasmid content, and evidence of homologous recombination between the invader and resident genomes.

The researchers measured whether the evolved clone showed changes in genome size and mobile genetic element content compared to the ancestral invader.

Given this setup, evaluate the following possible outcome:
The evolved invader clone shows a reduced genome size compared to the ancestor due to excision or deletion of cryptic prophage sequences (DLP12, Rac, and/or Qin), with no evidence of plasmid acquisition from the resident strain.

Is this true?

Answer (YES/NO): NO